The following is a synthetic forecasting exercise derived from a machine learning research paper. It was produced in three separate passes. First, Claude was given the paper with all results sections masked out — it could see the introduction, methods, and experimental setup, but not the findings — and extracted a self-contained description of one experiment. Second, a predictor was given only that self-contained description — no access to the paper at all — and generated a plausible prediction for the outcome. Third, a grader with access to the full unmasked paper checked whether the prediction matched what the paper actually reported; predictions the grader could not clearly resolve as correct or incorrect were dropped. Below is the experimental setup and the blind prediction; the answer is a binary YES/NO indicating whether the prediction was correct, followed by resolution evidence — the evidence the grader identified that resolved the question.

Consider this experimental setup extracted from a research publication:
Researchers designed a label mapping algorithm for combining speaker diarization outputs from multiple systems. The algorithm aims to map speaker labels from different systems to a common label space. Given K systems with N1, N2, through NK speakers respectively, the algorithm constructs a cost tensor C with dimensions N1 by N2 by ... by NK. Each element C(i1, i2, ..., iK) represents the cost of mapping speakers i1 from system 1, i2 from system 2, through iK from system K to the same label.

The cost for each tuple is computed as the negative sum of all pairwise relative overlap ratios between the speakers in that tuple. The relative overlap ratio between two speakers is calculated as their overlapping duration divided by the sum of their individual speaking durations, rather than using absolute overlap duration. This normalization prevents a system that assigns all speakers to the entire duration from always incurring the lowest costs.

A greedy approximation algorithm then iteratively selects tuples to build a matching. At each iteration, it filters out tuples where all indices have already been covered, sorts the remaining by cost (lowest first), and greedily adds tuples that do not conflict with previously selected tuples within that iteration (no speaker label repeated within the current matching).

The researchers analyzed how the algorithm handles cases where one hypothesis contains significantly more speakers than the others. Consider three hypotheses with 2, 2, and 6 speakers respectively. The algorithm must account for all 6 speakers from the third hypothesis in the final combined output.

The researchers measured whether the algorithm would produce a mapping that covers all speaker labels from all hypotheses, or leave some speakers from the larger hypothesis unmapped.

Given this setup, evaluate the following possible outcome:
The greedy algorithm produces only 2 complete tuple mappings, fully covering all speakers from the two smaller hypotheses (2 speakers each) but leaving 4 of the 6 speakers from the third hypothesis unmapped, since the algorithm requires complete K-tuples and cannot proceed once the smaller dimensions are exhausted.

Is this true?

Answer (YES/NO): NO